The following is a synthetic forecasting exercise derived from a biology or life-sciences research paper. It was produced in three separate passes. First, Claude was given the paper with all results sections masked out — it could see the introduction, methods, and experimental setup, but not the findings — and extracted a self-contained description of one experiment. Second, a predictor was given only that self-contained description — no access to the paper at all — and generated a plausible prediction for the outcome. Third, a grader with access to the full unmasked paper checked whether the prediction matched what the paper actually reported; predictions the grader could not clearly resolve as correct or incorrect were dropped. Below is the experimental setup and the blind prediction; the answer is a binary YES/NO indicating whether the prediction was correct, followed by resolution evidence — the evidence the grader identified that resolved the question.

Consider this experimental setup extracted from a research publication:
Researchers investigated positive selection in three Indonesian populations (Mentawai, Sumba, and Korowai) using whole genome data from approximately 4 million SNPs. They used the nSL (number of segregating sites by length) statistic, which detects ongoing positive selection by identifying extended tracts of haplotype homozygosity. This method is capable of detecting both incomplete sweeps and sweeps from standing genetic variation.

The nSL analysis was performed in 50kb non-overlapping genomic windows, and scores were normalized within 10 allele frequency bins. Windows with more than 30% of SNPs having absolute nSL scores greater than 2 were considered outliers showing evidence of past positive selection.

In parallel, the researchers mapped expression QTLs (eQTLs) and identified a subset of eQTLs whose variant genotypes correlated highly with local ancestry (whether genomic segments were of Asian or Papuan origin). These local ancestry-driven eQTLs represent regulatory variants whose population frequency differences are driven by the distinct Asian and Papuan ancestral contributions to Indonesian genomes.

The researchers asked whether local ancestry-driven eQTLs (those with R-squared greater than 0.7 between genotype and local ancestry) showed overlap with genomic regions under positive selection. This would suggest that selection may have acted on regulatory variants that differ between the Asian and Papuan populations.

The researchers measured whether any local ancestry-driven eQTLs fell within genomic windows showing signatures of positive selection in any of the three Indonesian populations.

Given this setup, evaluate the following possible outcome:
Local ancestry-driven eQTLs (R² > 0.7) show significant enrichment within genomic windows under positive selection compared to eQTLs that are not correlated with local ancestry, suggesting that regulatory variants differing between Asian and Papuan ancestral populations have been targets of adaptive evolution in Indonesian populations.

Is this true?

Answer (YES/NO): NO